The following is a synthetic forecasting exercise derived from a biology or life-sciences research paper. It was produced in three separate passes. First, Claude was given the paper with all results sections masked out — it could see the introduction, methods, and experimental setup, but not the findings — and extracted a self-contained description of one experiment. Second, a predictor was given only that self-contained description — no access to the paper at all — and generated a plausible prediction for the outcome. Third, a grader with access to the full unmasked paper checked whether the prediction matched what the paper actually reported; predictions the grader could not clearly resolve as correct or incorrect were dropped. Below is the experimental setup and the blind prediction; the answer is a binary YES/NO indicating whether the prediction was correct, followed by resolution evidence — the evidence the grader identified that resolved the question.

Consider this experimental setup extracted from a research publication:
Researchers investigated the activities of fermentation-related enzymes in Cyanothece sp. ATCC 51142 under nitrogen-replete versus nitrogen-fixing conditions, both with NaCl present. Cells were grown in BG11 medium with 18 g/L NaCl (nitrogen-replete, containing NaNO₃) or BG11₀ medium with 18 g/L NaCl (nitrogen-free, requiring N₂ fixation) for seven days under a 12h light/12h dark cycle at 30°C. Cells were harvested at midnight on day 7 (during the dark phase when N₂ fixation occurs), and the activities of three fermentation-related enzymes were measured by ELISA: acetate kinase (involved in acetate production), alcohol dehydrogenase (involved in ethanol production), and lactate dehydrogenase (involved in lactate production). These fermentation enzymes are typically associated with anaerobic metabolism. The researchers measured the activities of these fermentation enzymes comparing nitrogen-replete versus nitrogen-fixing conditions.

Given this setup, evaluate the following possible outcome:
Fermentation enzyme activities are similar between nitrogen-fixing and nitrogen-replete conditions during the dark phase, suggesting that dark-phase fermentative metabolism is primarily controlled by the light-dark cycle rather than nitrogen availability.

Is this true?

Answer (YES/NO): NO